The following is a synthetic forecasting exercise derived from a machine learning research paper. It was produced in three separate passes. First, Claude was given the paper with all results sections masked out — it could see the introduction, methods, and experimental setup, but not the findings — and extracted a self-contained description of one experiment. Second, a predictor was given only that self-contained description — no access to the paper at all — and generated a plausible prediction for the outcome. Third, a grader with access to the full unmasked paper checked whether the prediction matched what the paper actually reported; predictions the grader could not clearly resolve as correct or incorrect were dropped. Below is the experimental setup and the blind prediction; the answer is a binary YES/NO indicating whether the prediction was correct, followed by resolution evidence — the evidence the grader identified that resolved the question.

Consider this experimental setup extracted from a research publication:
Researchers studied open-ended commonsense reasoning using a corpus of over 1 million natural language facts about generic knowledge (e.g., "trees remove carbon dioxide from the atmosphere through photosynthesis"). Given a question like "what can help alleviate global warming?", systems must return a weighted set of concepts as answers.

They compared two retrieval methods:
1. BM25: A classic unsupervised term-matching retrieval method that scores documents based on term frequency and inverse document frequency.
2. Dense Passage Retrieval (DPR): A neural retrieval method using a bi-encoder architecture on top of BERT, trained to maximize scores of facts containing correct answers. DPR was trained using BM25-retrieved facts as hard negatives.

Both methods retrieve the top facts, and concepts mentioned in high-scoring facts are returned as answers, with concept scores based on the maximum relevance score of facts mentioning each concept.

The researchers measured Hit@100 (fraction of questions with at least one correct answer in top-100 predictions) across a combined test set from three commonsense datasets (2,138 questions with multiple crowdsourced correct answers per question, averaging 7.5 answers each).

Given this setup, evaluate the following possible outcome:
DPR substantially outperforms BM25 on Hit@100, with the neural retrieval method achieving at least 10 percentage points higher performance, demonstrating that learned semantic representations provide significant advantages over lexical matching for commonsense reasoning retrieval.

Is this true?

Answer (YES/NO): YES